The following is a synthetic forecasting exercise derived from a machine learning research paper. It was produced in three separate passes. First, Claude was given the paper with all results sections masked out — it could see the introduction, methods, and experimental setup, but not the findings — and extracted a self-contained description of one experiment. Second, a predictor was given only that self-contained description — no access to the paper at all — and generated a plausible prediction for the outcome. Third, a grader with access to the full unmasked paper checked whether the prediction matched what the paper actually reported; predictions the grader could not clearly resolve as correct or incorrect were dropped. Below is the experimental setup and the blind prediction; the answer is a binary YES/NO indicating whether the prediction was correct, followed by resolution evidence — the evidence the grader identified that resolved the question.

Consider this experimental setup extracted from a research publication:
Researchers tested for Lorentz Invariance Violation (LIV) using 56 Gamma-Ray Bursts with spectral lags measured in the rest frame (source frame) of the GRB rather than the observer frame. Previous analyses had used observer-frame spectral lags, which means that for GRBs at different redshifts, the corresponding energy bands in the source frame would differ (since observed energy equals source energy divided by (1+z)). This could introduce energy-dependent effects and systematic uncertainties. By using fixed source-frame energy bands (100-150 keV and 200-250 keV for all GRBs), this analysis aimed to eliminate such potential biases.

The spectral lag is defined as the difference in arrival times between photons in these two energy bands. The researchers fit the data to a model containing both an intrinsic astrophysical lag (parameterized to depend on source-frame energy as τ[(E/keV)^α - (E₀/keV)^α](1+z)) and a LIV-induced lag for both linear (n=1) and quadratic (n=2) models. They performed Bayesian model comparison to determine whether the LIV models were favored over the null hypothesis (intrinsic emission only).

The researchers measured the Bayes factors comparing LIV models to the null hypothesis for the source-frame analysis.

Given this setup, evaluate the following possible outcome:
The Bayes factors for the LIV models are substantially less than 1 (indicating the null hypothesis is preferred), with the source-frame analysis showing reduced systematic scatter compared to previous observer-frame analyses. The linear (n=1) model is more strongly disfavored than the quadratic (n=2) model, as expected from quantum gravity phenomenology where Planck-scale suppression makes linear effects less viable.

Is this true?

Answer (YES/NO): NO